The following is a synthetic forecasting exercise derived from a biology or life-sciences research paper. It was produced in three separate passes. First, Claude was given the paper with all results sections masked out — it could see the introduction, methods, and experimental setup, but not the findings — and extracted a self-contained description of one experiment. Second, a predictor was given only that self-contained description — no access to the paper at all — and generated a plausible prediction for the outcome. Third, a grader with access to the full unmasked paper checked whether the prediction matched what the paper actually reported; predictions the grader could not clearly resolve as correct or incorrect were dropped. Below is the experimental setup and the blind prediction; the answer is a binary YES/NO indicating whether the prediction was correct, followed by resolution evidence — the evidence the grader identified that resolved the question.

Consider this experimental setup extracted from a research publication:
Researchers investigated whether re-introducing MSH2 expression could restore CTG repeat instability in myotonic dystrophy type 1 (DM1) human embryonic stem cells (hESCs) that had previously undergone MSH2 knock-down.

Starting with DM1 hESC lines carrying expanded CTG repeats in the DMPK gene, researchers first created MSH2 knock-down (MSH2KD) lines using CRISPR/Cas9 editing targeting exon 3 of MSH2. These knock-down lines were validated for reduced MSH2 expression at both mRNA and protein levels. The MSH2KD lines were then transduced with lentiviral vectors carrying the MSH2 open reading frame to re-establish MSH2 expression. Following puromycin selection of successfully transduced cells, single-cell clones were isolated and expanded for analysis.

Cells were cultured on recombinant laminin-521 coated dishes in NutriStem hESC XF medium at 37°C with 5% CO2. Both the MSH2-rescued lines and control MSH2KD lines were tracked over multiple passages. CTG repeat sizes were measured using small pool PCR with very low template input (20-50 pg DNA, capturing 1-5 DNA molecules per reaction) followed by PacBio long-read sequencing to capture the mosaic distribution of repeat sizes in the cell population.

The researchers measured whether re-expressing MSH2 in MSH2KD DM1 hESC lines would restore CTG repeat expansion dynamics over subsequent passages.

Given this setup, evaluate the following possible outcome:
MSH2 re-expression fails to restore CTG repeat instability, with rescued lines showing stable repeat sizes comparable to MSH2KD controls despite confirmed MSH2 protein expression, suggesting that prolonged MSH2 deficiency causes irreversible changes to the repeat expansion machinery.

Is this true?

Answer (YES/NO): NO